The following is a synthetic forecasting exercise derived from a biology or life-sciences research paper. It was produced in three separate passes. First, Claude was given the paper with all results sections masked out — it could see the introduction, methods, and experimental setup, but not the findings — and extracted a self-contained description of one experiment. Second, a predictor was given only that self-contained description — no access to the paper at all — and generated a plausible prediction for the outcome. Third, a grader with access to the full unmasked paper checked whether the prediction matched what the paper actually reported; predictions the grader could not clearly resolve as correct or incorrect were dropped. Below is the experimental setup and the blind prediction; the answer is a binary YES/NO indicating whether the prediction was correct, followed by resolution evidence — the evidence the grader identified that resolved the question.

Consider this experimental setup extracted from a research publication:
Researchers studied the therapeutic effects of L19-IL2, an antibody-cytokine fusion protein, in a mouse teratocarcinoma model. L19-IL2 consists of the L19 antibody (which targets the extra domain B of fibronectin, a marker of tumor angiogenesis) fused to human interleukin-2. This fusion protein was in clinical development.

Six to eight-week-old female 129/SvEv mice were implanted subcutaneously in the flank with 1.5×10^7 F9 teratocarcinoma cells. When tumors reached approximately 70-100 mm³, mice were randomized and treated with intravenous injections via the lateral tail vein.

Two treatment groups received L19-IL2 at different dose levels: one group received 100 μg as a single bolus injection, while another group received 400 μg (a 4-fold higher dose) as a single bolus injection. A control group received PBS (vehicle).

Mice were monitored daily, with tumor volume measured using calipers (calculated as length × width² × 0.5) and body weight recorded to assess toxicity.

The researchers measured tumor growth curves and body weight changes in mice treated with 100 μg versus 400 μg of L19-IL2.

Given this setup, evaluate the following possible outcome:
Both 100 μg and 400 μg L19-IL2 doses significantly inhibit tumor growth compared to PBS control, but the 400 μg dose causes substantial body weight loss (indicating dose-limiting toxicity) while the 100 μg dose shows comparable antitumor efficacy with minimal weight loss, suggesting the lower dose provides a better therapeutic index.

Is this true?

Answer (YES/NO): NO